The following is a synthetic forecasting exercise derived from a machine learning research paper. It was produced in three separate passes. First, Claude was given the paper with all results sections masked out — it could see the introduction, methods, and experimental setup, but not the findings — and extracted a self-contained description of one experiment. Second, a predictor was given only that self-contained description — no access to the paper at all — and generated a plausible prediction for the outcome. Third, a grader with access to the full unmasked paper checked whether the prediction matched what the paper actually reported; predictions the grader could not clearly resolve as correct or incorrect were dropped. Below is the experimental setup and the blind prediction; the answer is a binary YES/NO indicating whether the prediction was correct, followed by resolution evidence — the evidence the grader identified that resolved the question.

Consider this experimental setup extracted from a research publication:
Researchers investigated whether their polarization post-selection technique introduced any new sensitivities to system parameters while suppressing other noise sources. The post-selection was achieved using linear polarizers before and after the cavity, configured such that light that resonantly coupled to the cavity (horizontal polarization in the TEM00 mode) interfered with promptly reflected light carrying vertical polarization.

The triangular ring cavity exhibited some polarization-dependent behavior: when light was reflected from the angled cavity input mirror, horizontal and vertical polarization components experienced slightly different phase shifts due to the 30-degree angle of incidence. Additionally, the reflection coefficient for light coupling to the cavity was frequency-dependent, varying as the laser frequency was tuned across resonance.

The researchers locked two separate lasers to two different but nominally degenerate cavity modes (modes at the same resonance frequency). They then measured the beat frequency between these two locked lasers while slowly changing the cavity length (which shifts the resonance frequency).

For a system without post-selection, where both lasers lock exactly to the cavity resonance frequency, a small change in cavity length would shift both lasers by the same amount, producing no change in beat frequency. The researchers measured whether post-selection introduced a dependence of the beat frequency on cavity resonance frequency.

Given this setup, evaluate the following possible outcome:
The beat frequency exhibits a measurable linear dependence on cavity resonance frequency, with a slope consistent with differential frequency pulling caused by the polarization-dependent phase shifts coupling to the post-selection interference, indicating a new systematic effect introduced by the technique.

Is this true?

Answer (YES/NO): YES